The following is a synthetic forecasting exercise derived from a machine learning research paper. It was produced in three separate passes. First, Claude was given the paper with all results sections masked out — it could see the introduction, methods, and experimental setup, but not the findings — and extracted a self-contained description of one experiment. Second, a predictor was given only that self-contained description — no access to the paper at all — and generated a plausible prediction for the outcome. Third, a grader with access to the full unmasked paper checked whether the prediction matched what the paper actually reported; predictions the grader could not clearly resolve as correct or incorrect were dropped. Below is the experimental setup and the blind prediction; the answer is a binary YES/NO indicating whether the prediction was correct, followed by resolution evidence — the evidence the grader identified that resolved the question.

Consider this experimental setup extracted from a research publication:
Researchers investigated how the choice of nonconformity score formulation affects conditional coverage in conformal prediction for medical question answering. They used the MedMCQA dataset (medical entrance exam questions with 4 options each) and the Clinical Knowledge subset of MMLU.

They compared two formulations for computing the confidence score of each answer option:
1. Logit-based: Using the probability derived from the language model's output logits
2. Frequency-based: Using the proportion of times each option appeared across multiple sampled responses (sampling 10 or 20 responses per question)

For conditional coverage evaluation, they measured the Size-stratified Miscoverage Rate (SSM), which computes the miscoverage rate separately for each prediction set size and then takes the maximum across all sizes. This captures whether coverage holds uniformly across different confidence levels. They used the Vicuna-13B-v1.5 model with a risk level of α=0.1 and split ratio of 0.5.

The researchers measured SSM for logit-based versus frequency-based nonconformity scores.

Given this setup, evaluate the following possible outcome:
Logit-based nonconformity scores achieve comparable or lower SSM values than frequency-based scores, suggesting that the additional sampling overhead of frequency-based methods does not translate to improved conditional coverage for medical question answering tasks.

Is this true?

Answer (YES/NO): NO